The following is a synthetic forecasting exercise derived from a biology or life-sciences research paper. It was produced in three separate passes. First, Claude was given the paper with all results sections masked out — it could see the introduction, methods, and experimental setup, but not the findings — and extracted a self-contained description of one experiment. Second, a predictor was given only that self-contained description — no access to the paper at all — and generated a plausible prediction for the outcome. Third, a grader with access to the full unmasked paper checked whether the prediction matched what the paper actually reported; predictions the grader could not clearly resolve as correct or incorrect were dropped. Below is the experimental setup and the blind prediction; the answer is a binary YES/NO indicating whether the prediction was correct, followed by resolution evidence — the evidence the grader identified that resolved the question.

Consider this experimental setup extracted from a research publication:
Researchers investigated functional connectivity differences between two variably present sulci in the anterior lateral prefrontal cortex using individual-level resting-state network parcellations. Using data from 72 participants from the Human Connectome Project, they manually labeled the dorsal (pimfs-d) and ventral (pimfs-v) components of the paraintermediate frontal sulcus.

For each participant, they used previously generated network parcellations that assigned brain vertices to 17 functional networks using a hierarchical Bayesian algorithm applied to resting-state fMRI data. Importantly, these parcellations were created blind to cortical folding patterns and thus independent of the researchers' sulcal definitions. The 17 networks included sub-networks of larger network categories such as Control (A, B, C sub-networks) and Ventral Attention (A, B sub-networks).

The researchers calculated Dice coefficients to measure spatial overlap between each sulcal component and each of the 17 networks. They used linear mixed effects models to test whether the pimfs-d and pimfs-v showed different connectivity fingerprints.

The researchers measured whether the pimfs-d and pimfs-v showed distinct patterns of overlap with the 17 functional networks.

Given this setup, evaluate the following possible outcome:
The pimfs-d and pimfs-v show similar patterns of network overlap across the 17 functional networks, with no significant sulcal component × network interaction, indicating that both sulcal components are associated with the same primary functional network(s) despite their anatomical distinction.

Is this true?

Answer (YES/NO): NO